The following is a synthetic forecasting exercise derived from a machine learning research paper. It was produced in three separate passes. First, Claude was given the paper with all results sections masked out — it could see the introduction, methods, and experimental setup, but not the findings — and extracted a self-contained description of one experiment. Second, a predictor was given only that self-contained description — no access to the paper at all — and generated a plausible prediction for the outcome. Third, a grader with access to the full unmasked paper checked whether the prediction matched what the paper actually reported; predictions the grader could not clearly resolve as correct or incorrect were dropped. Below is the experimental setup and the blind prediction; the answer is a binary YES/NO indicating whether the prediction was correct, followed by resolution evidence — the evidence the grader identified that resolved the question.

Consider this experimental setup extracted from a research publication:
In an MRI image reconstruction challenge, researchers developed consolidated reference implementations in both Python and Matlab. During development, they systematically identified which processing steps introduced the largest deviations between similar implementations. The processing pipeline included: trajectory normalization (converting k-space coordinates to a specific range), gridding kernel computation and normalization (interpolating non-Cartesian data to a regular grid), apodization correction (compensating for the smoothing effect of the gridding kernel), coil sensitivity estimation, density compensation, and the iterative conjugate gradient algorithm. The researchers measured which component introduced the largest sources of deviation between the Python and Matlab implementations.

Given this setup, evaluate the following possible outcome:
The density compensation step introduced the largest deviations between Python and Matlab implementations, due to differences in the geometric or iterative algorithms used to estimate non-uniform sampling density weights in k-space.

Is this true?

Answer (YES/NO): NO